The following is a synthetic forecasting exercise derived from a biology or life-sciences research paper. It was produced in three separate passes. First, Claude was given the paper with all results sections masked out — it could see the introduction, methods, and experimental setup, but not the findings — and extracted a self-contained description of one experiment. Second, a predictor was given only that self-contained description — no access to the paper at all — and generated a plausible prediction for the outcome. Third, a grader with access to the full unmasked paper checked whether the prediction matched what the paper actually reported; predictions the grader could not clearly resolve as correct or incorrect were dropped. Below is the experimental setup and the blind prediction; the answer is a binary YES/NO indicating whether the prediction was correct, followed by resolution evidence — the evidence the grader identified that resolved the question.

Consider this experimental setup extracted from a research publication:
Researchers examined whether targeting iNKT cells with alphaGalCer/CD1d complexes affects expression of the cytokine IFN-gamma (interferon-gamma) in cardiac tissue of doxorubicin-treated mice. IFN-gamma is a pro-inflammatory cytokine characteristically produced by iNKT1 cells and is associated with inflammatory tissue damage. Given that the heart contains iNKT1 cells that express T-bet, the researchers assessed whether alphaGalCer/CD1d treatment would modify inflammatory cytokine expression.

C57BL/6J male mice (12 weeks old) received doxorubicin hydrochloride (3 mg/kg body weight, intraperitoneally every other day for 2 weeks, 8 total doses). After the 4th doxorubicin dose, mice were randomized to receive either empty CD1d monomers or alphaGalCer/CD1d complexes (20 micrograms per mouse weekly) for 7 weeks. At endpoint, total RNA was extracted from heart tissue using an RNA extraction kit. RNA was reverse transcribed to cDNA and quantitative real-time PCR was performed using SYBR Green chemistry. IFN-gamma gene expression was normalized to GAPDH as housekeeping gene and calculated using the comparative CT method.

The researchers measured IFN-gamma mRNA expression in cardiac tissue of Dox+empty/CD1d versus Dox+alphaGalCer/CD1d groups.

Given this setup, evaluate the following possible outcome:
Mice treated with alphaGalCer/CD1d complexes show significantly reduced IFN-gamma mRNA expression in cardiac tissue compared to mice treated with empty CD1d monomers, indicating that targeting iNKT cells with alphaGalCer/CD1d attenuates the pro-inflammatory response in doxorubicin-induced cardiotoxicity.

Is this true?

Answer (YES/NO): NO